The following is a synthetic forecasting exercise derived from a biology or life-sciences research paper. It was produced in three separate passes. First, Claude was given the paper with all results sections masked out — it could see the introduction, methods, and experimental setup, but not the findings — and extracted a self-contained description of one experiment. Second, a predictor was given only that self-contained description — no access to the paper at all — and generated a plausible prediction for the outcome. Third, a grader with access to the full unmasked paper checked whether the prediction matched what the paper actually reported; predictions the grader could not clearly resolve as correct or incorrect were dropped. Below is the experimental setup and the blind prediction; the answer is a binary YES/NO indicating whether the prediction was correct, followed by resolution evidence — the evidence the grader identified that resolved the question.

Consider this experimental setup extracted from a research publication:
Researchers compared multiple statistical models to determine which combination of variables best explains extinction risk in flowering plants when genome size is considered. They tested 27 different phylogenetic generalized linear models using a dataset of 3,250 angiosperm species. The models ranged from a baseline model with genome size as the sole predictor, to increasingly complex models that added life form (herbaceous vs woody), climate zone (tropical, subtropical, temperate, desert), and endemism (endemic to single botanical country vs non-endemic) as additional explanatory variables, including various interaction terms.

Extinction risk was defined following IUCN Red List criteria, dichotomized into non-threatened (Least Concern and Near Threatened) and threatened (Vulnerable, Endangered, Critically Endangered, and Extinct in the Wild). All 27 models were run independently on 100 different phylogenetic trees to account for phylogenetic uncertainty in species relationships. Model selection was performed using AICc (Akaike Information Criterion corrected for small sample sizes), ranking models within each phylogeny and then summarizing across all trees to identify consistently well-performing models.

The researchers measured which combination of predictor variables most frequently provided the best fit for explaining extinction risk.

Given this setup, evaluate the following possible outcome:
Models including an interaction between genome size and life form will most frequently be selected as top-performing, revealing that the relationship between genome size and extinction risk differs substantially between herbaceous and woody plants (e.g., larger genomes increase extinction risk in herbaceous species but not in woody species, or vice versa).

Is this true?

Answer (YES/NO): YES